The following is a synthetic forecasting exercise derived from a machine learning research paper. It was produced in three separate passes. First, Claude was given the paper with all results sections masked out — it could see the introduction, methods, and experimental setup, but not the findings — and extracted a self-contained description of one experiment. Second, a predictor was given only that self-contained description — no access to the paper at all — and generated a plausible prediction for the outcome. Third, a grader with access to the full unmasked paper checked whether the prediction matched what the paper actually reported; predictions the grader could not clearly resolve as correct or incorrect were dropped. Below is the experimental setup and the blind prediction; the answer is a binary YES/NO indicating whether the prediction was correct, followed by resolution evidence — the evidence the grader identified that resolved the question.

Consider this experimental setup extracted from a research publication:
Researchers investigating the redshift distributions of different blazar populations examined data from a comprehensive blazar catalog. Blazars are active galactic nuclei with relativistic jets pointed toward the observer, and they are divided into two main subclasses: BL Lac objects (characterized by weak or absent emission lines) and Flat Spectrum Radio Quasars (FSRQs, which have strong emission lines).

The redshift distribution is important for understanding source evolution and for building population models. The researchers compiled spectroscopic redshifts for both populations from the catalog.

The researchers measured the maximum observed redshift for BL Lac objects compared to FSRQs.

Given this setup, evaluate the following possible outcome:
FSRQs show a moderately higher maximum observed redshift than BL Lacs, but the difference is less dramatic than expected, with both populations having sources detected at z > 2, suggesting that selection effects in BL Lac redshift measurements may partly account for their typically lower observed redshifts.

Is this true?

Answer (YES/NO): NO